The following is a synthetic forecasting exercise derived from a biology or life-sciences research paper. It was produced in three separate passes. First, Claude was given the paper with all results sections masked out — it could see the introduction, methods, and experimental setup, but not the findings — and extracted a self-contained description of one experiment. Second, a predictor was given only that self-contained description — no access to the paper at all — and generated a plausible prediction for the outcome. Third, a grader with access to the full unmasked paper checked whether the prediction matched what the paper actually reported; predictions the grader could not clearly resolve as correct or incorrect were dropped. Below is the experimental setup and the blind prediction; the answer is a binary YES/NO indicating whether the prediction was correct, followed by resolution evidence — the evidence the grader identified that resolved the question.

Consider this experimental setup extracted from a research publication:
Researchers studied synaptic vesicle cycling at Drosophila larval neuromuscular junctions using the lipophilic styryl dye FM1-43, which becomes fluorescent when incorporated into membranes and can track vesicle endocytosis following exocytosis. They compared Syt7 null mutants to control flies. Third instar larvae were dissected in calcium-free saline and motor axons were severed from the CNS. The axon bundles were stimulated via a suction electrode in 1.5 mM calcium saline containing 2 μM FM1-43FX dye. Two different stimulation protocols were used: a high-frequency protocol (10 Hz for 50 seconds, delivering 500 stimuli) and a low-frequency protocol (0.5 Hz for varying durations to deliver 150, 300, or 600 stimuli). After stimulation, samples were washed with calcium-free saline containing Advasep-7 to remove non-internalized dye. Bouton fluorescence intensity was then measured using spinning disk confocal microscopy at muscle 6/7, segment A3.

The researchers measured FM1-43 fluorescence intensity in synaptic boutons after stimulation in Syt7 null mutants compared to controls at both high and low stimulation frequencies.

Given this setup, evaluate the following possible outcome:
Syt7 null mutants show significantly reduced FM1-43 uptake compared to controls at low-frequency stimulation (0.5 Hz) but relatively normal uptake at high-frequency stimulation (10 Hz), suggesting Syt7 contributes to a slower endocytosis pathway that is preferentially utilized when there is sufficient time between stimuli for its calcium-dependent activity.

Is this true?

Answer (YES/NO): NO